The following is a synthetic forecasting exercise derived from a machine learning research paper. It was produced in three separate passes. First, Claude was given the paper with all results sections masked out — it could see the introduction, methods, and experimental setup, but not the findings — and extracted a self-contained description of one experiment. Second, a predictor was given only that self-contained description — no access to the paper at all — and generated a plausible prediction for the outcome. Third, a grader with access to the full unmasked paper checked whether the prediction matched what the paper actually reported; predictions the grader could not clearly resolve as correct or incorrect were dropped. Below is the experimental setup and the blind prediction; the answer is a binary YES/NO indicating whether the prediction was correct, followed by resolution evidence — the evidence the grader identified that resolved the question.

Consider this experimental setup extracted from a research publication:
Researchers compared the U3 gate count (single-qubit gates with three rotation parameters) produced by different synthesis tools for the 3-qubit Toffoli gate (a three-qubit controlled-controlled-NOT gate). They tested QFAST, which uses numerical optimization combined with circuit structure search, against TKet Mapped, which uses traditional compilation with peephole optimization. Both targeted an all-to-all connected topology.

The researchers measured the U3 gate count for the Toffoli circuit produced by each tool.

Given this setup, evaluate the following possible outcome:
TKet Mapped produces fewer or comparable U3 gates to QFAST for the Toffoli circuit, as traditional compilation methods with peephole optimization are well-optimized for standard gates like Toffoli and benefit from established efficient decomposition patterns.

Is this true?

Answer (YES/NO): YES